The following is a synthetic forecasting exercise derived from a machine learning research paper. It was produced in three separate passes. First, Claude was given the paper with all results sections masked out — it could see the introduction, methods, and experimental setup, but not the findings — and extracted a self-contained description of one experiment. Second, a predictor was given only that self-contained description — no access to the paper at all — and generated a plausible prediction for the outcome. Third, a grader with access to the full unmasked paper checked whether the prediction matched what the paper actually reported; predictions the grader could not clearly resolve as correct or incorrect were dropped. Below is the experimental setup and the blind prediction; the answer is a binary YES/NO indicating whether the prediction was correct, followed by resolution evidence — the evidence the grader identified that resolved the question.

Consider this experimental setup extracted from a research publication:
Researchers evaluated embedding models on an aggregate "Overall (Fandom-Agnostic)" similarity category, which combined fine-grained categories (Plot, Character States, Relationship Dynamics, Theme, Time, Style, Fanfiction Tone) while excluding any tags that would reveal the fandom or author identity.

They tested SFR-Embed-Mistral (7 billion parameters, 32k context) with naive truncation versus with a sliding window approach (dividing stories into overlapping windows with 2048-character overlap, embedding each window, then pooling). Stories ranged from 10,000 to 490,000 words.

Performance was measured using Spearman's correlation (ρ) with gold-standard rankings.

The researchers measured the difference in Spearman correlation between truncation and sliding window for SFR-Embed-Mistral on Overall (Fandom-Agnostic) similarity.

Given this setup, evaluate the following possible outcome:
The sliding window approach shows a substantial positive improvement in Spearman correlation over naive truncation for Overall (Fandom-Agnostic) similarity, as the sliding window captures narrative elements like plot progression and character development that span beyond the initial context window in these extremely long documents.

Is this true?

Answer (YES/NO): NO